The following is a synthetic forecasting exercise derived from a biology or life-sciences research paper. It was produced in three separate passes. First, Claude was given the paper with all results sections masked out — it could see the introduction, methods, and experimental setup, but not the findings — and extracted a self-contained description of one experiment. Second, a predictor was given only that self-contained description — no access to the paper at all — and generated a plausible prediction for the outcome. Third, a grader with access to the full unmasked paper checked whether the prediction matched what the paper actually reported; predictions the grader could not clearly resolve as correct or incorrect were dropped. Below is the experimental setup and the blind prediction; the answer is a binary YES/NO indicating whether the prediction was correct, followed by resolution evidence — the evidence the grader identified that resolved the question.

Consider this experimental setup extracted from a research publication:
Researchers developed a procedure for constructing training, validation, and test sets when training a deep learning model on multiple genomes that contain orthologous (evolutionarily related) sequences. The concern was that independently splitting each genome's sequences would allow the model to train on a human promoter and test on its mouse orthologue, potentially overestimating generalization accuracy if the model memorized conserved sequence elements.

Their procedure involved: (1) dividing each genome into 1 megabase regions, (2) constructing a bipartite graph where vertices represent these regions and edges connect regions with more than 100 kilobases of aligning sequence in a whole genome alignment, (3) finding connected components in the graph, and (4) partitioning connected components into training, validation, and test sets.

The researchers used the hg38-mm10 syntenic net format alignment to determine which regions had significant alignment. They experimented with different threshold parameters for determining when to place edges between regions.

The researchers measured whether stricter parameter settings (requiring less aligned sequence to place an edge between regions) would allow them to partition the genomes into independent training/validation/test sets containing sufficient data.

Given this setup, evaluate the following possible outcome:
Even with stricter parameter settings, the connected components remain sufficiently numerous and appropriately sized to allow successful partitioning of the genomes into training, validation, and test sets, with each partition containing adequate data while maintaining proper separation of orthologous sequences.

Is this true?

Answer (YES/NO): NO